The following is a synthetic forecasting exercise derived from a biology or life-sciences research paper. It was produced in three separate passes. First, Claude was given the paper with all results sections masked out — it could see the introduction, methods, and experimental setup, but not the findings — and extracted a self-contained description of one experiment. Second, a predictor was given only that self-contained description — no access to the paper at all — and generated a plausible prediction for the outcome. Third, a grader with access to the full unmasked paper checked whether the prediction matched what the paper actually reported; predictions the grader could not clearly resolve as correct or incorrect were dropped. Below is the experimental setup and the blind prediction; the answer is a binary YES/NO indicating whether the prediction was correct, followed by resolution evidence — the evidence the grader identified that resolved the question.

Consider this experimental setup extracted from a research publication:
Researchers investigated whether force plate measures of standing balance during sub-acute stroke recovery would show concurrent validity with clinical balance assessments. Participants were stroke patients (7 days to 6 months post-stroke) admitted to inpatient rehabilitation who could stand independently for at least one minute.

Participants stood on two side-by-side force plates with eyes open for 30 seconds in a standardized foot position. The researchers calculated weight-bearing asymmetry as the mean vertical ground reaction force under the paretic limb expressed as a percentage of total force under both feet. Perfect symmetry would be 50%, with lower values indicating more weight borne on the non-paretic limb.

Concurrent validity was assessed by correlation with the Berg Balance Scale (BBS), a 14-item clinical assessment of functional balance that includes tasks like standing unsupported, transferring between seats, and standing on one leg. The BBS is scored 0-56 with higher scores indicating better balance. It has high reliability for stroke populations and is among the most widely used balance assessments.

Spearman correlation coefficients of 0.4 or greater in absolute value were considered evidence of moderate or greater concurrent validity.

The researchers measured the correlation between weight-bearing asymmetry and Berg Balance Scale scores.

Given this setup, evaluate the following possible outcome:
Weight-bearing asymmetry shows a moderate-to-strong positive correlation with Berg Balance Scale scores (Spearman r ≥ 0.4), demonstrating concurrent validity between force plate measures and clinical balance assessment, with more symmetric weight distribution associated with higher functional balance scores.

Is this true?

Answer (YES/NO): NO